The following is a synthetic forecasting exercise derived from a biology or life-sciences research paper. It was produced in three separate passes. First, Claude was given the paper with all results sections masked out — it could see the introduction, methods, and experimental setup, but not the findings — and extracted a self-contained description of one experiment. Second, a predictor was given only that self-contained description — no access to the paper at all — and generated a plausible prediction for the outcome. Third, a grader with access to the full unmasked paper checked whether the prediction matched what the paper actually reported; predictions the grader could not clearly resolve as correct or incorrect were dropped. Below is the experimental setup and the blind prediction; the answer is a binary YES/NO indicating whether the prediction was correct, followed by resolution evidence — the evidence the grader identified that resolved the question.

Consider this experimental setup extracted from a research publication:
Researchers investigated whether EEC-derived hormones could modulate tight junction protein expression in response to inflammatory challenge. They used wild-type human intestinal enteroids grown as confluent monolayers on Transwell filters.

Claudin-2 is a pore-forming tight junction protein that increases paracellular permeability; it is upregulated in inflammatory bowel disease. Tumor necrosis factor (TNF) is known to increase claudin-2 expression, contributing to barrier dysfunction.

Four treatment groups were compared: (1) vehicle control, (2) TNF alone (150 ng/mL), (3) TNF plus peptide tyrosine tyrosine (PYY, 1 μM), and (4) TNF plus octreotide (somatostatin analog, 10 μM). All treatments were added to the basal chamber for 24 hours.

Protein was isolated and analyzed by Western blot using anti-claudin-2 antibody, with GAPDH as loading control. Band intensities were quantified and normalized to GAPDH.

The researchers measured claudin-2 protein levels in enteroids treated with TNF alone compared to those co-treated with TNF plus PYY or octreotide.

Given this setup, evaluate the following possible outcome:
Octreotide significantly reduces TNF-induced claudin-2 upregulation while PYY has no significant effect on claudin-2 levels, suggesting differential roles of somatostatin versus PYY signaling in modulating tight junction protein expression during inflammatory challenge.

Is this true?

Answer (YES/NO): NO